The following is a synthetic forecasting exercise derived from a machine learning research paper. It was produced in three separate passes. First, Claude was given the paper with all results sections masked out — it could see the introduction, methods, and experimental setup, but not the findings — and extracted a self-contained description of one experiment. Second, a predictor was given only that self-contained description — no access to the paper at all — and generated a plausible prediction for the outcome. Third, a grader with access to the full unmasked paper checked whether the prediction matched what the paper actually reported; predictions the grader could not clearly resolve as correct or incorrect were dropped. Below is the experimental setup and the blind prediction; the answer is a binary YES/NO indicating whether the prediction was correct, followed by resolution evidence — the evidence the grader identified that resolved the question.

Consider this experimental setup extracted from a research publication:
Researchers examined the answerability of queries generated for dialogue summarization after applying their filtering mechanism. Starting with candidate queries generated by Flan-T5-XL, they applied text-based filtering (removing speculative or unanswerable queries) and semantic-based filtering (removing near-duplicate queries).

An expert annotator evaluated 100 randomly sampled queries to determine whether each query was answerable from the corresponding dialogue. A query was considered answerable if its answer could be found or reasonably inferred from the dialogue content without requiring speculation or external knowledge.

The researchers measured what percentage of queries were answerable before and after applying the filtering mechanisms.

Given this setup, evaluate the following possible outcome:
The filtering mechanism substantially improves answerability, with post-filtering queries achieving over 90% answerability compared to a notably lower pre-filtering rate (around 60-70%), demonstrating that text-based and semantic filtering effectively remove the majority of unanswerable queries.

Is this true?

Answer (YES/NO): NO